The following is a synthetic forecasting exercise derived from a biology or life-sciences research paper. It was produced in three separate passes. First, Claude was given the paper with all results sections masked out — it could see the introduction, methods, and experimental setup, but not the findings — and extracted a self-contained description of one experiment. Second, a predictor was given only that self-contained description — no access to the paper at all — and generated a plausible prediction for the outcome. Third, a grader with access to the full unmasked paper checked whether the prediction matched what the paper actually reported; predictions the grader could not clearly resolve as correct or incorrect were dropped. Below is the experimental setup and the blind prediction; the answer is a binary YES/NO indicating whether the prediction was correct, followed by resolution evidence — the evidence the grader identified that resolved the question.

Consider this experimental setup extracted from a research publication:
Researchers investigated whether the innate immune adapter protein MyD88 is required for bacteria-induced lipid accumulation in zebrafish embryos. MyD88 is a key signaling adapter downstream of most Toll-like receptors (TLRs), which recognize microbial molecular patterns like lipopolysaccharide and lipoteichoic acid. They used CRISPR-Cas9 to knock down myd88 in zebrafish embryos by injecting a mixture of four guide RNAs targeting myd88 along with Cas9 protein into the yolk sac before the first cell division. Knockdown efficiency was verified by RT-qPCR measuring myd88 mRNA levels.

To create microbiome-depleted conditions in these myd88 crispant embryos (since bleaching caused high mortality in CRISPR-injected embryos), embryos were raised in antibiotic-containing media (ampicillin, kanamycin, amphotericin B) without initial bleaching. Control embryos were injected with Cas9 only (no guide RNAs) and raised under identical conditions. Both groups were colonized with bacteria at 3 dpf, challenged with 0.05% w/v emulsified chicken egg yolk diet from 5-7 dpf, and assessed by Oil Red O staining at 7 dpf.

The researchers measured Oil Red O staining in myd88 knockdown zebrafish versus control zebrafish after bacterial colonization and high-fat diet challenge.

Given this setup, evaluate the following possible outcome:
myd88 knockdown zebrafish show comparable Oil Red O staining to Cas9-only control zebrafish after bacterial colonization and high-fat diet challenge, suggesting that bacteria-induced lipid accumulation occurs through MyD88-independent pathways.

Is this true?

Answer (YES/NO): NO